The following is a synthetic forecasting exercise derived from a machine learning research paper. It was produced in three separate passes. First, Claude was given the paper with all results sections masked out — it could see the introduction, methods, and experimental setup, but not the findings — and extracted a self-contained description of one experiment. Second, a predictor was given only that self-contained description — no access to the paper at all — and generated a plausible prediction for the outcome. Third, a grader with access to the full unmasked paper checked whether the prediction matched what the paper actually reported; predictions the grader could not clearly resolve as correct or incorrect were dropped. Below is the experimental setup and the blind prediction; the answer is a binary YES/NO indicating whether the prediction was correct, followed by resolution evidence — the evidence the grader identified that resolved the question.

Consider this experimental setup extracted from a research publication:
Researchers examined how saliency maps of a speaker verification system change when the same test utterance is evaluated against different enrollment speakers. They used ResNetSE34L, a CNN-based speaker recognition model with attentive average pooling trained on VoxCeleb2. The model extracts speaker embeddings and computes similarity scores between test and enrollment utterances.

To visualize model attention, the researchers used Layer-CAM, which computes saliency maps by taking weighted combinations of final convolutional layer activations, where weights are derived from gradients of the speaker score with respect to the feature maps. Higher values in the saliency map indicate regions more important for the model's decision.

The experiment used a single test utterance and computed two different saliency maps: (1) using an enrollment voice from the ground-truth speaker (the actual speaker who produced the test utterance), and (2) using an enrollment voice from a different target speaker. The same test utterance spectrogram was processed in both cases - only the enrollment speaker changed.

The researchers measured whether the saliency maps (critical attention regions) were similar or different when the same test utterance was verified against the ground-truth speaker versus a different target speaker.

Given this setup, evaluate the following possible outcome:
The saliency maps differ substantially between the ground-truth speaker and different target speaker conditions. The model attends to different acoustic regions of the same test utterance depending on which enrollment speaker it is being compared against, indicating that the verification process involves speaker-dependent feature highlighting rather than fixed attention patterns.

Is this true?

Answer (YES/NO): YES